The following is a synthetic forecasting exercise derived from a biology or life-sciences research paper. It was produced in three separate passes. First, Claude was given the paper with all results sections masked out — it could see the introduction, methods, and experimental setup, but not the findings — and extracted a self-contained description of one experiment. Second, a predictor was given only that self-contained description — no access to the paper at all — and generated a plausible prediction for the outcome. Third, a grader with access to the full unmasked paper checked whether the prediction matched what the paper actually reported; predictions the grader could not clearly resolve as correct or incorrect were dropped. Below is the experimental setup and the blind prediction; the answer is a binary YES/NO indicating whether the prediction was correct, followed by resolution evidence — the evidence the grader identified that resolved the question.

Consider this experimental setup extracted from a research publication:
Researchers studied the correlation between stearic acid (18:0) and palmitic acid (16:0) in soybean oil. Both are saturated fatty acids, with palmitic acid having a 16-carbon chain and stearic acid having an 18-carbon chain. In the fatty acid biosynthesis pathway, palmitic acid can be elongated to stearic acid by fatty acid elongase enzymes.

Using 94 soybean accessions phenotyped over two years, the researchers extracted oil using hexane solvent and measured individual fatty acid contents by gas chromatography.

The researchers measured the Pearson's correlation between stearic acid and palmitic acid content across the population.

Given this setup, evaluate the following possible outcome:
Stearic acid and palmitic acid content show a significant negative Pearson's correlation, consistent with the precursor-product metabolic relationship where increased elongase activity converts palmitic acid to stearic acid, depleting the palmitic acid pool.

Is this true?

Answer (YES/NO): NO